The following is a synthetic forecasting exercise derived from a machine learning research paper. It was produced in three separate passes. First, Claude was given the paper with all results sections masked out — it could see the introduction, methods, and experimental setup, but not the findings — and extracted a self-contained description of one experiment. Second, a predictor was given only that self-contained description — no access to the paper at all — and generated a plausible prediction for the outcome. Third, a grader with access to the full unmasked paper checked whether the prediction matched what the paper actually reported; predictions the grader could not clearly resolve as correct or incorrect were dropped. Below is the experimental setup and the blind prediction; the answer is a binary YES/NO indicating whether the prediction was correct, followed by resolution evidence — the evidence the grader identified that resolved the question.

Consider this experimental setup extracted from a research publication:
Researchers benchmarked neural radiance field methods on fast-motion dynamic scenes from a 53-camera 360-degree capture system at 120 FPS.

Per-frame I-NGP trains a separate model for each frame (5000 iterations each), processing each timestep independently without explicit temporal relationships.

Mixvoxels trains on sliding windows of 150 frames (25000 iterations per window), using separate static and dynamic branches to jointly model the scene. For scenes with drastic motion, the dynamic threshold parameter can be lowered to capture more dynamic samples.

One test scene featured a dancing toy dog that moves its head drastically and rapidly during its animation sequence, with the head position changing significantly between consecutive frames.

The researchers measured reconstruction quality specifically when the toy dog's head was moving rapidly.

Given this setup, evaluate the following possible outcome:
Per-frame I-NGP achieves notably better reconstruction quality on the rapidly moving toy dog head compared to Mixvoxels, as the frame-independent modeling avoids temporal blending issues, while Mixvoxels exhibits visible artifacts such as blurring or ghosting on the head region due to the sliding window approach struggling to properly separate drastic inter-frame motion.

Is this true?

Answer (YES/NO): YES